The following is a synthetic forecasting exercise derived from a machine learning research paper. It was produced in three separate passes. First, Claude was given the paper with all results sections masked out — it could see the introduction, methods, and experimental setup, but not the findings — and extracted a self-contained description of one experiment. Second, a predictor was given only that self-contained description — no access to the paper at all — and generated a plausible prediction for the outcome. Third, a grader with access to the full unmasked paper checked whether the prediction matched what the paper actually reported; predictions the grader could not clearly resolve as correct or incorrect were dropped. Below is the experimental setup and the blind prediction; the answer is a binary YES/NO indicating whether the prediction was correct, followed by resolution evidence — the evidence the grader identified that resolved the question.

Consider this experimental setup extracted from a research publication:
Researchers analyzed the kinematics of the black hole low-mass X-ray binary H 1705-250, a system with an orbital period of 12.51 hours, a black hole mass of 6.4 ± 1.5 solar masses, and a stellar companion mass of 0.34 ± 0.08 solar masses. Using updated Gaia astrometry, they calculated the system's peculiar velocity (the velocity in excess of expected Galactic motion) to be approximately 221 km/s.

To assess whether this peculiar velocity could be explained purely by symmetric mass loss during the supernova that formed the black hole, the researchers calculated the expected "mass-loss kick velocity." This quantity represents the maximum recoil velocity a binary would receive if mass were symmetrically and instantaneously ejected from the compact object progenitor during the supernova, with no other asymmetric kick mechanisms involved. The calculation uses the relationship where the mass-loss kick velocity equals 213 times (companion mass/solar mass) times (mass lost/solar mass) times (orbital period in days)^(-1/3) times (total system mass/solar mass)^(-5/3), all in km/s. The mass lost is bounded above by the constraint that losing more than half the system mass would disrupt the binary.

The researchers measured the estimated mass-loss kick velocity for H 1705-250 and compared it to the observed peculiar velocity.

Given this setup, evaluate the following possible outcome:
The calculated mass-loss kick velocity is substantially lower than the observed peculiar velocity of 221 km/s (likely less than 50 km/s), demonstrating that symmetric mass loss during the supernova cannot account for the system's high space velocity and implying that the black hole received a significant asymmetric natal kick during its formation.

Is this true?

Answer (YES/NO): YES